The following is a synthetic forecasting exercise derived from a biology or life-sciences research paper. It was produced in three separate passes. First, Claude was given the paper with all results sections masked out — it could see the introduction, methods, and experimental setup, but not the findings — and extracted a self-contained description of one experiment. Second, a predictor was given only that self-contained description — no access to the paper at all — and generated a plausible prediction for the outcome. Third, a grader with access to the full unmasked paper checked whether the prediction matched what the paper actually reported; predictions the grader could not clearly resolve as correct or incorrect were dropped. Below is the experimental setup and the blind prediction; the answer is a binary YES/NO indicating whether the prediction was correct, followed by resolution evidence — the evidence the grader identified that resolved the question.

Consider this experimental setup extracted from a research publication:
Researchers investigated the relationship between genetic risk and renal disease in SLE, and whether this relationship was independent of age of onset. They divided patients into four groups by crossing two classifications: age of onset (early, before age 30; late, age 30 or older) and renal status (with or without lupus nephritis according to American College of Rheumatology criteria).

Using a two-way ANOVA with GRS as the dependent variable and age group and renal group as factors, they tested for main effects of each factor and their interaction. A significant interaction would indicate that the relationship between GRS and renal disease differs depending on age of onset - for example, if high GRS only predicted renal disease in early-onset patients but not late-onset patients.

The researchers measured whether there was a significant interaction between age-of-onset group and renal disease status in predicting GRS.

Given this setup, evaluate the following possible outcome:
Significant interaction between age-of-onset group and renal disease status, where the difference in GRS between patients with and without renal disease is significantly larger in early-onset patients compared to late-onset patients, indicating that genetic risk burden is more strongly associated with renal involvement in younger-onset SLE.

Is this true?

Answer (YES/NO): NO